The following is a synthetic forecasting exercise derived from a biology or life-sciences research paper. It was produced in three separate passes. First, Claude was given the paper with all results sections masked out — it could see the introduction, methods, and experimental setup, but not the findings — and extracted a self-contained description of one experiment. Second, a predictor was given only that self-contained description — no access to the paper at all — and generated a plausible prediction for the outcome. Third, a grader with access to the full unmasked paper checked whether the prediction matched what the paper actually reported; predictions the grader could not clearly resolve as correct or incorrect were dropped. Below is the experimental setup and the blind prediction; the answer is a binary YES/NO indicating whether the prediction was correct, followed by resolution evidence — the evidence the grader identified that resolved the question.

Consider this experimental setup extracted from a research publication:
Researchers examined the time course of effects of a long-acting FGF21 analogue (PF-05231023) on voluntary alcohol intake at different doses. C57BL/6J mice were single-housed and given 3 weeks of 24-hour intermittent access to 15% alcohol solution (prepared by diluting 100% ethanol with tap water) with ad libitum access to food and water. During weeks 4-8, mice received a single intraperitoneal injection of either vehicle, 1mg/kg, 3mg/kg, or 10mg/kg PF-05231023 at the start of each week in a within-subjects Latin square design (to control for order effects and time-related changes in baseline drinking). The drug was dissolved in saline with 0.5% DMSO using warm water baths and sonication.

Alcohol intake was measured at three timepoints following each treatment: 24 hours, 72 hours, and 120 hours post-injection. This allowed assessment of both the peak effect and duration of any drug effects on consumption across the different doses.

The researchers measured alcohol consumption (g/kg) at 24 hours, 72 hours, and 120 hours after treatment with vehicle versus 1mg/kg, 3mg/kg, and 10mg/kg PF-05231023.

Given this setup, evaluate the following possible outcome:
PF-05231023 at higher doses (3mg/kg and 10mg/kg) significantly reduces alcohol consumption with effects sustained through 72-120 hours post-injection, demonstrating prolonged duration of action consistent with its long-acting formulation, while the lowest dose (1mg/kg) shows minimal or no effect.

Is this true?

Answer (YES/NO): NO